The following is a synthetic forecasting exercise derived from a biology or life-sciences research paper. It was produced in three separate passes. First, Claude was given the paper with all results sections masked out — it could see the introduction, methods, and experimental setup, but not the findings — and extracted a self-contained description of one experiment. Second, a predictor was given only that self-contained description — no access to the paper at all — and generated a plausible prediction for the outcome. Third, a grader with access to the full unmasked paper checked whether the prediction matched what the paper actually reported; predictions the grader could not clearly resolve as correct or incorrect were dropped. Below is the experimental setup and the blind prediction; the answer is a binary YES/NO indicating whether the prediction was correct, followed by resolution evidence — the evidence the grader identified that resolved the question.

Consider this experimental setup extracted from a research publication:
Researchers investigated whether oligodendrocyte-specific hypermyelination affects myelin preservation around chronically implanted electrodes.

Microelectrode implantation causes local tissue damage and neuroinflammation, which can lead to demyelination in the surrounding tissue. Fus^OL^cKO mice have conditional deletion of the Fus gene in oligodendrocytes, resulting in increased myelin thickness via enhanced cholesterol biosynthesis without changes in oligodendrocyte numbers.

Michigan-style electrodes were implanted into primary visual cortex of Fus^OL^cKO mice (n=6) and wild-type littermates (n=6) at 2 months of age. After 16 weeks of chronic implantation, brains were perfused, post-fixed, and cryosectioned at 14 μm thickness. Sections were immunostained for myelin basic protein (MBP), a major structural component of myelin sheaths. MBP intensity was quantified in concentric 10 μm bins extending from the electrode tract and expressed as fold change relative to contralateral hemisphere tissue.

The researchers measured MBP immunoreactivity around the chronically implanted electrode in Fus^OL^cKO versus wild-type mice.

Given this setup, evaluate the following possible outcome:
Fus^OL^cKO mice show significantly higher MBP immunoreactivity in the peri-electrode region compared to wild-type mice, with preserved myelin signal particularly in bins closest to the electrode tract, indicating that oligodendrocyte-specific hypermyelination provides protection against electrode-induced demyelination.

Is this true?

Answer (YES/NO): NO